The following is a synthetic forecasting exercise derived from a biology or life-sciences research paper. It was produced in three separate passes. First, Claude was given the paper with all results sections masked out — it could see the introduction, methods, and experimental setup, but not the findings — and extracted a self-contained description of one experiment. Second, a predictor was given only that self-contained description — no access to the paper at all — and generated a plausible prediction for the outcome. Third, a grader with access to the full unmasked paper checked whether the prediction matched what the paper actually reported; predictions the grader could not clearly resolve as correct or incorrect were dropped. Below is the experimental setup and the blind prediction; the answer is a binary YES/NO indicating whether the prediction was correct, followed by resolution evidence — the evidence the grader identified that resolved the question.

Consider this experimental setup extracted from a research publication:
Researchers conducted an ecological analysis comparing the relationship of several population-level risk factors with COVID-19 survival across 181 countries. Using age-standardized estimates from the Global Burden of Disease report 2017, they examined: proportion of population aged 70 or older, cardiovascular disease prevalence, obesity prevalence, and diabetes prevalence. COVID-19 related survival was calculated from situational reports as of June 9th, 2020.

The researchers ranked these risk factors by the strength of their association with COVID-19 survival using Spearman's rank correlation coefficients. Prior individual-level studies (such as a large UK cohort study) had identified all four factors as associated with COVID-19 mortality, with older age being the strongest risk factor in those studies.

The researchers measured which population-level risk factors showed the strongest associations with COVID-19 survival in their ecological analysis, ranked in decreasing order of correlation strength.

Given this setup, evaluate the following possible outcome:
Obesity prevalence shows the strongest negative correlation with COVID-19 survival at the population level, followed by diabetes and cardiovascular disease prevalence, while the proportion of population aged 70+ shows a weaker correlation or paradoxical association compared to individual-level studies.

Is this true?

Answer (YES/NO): NO